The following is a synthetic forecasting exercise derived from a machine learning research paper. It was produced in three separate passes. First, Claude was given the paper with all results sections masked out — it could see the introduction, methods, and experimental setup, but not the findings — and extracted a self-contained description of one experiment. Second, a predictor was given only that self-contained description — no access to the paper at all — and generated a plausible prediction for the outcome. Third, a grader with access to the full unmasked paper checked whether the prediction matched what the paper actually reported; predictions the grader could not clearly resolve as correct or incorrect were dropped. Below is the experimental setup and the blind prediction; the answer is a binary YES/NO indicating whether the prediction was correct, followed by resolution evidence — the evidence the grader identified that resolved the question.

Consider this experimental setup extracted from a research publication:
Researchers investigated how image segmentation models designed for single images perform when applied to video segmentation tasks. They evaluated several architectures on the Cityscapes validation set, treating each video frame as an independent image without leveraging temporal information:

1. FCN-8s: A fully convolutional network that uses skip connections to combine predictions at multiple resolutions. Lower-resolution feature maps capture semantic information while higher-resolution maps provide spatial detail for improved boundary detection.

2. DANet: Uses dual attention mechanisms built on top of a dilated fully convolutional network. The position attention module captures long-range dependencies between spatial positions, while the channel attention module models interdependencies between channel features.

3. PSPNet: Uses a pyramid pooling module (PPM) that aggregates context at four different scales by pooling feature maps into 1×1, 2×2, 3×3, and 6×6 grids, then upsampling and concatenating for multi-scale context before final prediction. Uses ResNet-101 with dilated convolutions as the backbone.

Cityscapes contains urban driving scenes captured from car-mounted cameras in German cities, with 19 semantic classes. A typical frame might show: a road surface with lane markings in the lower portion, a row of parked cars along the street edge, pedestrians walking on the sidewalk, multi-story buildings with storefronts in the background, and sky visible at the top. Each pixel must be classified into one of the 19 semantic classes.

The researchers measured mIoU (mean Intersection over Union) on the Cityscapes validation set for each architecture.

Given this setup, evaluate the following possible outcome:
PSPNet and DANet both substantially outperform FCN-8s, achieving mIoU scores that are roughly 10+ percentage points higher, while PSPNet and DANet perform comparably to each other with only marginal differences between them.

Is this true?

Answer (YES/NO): NO